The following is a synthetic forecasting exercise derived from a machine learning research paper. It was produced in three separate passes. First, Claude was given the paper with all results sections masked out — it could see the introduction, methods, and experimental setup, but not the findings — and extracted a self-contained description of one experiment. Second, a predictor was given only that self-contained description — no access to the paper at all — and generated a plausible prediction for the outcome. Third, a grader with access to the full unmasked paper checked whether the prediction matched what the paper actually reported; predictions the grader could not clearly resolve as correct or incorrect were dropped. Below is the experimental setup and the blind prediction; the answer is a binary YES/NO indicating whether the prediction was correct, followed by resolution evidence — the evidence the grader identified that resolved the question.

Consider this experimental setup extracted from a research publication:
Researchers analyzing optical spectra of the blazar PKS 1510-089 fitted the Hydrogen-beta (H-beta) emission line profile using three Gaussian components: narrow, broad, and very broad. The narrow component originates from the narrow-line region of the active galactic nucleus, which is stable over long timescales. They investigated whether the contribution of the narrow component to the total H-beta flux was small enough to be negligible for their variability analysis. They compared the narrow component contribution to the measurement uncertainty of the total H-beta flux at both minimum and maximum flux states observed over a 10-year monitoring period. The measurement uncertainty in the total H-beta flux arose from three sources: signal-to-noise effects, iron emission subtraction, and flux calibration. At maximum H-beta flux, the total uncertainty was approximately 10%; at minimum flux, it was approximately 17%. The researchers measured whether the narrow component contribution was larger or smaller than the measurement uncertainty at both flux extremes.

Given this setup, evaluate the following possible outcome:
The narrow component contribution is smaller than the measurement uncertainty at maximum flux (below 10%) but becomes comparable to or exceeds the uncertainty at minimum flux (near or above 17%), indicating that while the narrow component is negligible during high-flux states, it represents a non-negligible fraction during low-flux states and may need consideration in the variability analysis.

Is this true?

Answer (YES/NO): NO